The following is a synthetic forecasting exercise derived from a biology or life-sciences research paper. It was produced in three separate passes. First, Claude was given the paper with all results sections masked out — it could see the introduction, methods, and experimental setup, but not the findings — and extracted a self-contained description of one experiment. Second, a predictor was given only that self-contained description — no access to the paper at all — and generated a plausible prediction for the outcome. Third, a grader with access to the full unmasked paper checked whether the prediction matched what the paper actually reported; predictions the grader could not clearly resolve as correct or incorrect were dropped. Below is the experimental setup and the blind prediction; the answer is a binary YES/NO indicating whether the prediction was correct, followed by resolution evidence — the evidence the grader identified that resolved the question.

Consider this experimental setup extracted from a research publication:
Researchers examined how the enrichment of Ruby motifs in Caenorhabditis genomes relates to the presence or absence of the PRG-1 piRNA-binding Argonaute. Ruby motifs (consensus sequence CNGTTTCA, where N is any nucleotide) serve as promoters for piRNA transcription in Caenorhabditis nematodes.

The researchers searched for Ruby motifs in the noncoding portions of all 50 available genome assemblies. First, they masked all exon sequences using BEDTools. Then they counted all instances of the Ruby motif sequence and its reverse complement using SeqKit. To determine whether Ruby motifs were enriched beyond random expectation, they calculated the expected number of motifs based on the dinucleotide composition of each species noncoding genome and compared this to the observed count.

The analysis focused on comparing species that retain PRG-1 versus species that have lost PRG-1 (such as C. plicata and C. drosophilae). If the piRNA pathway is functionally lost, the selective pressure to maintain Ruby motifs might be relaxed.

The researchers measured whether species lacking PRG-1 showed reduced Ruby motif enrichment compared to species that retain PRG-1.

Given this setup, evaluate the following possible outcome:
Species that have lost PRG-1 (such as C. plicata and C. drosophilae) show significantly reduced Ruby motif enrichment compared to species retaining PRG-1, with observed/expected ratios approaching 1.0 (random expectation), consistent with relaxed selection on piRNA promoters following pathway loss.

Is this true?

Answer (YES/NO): NO